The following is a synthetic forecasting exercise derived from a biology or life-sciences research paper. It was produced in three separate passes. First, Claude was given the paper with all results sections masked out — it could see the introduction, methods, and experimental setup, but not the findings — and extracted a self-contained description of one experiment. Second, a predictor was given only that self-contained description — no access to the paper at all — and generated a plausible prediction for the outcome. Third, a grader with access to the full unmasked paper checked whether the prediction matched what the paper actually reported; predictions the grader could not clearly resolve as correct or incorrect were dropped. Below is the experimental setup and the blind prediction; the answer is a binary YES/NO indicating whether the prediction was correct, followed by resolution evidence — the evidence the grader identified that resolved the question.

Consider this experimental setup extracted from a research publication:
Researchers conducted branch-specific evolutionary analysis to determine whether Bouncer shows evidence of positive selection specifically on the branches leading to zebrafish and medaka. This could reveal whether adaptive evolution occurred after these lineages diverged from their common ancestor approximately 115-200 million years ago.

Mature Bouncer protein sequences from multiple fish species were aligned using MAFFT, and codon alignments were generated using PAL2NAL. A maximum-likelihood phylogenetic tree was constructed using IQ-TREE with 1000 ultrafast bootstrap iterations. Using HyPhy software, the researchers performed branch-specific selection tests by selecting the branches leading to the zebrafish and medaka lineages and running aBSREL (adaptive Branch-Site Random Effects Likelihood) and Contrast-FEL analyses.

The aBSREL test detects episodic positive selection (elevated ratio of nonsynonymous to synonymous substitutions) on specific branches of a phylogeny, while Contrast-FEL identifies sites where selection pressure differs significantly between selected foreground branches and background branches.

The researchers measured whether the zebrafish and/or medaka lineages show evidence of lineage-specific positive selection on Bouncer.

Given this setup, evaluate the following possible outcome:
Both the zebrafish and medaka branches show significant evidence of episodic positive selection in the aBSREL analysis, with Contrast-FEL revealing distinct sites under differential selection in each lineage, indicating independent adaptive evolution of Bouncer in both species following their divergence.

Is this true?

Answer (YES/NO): NO